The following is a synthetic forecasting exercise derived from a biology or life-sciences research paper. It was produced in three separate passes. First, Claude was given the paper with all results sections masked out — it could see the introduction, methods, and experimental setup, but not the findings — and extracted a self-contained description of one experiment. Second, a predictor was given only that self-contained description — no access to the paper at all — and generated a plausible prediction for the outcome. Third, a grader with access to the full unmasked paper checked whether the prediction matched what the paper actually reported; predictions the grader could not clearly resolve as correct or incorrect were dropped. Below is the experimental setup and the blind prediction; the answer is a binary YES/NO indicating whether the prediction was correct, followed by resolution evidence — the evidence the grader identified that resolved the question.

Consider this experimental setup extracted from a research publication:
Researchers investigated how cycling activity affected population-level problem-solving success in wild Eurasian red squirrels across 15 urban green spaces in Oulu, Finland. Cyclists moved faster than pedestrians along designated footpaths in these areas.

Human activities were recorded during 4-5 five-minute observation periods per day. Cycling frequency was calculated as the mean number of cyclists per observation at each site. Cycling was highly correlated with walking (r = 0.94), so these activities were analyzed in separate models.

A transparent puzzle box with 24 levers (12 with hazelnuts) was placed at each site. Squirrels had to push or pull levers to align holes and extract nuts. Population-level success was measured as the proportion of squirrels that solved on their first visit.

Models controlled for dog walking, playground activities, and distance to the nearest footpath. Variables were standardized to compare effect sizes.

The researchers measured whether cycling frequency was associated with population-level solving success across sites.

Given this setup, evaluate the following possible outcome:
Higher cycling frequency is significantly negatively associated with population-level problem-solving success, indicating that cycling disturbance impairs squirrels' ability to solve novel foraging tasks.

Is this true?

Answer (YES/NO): NO